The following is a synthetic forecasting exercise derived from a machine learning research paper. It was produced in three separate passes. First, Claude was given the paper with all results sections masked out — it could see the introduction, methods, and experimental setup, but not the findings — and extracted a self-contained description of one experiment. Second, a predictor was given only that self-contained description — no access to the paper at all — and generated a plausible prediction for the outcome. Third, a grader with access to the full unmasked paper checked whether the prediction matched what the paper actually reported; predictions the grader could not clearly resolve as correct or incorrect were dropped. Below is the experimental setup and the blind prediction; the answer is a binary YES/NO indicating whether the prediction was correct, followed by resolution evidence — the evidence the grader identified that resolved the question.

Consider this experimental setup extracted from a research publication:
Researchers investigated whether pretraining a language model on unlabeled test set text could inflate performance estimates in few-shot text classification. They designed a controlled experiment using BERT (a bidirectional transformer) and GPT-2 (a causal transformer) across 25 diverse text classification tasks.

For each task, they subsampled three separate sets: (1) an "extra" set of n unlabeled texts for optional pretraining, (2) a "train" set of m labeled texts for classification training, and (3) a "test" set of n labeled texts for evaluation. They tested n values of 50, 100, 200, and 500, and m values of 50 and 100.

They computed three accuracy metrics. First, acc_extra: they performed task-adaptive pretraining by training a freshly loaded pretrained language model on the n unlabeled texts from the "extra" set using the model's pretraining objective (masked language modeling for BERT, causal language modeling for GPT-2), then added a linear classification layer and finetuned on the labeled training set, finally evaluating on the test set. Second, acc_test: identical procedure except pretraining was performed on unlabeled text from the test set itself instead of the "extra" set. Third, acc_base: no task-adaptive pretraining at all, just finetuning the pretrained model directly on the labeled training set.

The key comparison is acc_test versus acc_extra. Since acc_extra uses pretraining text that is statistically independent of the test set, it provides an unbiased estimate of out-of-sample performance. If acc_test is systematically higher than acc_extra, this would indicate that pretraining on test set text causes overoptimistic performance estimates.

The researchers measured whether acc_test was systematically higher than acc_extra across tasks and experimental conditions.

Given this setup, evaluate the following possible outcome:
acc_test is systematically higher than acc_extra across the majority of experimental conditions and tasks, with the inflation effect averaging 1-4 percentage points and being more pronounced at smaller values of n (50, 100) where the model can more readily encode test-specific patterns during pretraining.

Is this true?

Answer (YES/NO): NO